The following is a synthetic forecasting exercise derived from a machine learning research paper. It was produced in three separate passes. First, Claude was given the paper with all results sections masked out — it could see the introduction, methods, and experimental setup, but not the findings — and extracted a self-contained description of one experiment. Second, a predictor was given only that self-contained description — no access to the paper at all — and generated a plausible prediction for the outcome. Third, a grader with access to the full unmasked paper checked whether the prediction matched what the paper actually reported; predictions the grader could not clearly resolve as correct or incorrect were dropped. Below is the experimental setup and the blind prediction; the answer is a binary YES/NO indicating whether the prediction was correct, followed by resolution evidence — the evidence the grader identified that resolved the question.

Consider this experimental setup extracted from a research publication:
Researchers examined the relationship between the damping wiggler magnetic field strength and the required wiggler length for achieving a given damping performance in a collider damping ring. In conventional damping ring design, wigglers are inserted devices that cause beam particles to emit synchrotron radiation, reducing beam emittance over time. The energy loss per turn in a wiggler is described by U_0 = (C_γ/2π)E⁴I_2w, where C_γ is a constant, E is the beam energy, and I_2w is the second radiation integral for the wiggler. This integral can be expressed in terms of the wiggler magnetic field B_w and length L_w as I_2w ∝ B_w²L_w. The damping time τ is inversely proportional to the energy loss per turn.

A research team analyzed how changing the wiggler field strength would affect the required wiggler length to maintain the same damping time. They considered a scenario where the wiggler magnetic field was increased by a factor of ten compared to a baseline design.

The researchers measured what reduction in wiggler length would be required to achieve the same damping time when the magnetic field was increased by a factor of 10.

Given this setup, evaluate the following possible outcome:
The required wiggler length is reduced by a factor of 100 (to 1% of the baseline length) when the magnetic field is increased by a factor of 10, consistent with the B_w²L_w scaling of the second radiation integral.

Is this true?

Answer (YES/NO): YES